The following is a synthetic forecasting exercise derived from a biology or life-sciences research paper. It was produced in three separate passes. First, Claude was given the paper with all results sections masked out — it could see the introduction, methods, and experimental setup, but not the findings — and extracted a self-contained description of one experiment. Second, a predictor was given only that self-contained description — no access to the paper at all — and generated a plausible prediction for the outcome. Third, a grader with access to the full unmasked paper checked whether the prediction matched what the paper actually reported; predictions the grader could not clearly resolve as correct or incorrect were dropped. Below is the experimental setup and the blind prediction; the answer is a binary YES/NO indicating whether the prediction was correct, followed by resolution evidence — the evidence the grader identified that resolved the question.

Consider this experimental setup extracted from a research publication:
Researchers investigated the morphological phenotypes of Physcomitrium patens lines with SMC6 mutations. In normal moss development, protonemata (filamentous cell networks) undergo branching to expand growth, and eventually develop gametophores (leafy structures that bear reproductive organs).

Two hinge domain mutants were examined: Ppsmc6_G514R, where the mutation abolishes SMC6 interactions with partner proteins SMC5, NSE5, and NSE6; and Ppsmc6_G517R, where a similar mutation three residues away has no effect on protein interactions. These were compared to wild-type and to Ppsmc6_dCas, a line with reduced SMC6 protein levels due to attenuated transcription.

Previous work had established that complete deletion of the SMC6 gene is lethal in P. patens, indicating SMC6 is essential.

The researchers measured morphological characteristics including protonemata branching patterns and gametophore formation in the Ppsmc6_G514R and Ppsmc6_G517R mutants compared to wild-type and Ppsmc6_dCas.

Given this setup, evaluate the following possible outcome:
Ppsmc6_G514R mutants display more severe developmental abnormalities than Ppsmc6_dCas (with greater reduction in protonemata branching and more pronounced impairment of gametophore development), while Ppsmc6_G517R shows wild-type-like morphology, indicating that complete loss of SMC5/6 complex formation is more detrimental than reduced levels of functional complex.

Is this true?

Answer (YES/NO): NO